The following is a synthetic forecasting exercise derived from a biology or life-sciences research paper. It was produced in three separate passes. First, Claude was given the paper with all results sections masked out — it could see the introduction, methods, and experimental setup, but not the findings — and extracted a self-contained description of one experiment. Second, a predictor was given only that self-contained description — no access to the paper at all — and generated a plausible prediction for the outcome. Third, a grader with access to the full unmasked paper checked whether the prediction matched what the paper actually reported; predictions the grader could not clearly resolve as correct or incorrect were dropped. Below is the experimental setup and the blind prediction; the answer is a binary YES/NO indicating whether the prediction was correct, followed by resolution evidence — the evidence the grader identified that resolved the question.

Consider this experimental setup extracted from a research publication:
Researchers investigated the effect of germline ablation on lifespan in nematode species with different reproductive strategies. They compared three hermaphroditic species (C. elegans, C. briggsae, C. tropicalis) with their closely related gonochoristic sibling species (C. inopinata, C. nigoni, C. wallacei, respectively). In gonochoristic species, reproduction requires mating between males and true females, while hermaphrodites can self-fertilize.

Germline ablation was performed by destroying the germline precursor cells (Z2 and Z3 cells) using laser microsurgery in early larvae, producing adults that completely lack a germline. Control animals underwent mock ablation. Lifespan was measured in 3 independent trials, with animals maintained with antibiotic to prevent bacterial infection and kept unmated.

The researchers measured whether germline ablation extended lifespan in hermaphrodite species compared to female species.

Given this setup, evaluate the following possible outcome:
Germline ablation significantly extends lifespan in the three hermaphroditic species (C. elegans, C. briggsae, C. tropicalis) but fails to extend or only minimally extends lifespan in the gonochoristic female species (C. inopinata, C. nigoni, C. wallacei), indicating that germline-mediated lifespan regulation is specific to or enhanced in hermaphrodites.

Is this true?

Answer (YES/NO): YES